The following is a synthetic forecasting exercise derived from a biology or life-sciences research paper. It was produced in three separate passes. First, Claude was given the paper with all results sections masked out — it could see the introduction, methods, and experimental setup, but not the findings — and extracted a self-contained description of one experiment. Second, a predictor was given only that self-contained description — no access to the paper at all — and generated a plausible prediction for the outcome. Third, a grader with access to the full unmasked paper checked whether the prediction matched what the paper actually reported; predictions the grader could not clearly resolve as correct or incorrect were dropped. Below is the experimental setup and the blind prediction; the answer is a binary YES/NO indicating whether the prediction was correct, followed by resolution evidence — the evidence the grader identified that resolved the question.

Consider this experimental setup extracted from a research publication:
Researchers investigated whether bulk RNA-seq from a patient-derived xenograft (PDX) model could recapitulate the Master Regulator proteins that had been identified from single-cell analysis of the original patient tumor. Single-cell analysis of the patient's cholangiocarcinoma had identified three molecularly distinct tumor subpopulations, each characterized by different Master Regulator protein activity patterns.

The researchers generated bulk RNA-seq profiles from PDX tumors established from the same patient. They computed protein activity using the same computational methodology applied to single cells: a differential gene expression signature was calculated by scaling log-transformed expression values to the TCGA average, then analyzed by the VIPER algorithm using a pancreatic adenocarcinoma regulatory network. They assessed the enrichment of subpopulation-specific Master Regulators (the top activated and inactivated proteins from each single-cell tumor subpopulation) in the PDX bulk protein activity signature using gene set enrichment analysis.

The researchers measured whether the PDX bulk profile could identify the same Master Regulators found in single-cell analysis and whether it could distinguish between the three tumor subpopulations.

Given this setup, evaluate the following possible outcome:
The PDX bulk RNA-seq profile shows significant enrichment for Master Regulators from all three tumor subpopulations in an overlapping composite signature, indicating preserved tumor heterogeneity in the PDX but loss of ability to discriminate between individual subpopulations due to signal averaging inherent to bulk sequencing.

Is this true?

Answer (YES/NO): YES